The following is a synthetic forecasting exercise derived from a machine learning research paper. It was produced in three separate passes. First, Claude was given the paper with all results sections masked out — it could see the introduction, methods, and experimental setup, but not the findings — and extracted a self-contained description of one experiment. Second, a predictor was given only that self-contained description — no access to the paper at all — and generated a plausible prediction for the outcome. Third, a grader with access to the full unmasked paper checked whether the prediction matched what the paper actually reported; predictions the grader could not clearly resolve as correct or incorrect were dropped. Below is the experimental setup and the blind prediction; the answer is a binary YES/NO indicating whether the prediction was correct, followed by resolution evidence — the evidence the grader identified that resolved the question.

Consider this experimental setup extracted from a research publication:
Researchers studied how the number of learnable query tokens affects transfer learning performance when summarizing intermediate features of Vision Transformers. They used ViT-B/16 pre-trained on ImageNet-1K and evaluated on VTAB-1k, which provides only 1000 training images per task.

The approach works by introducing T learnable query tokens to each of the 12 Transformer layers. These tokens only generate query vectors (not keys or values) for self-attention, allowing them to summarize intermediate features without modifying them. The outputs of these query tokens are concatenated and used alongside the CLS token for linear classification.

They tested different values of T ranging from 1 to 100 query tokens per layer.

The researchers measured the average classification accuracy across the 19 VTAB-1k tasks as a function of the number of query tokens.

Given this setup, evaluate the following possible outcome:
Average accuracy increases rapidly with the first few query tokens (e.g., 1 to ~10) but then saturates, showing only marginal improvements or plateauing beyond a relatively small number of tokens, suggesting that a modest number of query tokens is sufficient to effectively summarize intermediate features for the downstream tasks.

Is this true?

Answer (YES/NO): NO